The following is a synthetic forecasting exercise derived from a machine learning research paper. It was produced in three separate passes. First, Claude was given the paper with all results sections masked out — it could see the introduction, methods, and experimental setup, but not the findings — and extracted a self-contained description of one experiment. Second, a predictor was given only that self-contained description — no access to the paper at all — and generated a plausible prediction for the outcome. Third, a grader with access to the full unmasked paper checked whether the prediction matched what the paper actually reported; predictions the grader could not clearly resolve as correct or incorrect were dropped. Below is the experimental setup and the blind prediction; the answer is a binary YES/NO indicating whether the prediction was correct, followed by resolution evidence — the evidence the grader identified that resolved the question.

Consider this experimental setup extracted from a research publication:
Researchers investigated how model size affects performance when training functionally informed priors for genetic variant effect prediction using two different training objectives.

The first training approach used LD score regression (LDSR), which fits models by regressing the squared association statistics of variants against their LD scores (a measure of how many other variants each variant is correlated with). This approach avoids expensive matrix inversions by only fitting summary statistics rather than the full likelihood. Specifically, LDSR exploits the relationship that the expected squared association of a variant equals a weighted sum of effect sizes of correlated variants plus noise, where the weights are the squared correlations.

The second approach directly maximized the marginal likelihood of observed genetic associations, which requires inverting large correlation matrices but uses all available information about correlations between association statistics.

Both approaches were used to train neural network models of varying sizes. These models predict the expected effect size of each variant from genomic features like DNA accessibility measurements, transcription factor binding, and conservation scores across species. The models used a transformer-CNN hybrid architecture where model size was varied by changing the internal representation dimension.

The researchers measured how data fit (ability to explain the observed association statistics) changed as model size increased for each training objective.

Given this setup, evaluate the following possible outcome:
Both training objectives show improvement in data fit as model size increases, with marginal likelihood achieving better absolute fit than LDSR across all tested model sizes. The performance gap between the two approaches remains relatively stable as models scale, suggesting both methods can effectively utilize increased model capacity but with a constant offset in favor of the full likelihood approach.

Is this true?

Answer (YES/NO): NO